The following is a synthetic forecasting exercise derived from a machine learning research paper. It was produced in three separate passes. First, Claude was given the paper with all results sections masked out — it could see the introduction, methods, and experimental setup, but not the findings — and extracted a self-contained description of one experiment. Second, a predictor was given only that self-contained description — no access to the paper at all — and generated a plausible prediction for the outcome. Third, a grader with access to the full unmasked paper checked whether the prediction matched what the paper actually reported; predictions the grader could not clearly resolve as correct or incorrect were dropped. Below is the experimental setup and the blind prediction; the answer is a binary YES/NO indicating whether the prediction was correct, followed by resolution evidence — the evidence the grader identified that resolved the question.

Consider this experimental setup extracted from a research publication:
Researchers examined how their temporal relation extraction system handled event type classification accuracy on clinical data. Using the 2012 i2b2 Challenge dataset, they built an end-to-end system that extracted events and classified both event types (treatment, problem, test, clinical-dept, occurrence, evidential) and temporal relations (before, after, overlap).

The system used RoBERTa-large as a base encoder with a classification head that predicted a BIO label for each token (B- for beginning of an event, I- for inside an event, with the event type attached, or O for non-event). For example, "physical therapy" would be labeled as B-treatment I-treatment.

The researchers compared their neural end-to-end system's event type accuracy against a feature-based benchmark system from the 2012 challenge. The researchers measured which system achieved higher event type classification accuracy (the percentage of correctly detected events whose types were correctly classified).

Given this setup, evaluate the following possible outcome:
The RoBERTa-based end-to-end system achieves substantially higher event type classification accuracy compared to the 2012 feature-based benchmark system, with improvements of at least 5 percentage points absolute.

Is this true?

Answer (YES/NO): NO